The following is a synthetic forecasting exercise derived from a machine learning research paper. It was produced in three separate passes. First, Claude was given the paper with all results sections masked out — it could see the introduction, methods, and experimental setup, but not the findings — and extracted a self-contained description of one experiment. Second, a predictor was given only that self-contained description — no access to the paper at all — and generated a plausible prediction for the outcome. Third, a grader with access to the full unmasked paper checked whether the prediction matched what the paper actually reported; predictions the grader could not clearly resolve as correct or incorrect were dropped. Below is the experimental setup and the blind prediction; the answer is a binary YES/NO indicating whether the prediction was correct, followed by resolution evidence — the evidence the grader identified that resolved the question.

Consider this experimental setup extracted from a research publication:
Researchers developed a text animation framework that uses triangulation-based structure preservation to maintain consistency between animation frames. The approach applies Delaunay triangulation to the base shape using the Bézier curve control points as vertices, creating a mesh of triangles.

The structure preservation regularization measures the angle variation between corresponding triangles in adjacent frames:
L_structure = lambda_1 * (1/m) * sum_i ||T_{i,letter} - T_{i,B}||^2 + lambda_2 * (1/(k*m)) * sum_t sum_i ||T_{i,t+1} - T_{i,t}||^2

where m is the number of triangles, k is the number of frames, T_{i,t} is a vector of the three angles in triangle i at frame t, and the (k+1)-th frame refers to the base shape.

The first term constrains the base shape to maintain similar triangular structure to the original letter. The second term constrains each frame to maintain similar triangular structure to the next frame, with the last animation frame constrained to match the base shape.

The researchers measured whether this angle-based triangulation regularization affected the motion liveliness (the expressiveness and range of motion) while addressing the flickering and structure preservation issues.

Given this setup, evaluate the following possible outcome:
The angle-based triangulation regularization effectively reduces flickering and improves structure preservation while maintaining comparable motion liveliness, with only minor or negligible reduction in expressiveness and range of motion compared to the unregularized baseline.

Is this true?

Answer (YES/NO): YES